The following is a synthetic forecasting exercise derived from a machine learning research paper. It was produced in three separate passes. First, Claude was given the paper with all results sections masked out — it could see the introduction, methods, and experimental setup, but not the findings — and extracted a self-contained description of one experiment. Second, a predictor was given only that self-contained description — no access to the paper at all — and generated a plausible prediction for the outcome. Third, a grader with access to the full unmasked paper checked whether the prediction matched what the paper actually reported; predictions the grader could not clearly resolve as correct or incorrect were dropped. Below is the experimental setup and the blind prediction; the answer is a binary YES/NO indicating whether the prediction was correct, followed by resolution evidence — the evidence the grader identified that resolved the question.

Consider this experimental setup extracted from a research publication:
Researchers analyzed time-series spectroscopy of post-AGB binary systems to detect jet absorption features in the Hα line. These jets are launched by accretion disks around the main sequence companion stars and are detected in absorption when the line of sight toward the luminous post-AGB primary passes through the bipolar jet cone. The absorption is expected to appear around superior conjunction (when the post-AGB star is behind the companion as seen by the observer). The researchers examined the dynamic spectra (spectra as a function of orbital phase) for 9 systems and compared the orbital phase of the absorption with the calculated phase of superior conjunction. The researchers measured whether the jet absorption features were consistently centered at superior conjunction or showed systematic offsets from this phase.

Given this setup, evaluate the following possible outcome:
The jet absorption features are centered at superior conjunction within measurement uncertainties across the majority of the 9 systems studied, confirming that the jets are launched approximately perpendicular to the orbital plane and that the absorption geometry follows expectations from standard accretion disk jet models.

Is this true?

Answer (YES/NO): NO